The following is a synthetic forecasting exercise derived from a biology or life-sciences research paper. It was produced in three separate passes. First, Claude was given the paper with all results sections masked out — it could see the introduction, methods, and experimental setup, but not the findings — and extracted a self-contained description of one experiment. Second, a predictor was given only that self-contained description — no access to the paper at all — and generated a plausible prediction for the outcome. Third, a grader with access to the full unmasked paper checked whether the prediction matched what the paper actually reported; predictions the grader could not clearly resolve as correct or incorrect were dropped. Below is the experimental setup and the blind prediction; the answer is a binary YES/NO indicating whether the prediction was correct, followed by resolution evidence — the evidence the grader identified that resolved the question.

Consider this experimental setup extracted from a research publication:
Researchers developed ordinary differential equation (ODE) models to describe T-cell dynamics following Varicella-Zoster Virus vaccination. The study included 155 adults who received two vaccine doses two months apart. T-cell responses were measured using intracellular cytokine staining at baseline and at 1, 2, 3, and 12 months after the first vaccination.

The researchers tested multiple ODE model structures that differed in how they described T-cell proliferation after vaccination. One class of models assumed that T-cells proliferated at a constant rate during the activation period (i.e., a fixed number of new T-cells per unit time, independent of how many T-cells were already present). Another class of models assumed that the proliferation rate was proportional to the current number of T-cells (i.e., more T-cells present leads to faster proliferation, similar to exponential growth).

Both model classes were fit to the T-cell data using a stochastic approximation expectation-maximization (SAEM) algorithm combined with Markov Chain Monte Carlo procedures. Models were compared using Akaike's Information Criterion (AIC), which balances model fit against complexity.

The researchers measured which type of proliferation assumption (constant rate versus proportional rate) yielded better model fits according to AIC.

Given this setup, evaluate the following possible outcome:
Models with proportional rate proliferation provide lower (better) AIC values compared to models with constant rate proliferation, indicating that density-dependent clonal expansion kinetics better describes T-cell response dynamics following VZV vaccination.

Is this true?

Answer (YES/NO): NO